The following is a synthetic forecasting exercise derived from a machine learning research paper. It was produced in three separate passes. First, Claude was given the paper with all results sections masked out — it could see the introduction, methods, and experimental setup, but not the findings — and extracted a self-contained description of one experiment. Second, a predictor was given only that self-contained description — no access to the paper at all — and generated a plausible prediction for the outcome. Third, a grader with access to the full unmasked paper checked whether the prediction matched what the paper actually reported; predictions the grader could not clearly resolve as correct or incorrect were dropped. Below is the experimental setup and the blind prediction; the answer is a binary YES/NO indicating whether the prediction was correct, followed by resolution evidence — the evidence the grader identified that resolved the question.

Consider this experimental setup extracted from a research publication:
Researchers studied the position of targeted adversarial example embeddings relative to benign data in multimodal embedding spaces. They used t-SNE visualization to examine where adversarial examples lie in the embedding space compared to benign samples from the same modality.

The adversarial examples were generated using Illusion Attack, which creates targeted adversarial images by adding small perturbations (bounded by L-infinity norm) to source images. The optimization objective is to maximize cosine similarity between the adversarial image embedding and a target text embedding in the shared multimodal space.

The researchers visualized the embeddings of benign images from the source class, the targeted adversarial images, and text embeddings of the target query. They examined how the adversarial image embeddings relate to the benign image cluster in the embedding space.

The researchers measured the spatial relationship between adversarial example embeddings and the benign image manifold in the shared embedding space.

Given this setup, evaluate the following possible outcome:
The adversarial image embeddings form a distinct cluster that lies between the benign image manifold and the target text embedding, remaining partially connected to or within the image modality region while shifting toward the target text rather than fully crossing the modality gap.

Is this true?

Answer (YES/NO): NO